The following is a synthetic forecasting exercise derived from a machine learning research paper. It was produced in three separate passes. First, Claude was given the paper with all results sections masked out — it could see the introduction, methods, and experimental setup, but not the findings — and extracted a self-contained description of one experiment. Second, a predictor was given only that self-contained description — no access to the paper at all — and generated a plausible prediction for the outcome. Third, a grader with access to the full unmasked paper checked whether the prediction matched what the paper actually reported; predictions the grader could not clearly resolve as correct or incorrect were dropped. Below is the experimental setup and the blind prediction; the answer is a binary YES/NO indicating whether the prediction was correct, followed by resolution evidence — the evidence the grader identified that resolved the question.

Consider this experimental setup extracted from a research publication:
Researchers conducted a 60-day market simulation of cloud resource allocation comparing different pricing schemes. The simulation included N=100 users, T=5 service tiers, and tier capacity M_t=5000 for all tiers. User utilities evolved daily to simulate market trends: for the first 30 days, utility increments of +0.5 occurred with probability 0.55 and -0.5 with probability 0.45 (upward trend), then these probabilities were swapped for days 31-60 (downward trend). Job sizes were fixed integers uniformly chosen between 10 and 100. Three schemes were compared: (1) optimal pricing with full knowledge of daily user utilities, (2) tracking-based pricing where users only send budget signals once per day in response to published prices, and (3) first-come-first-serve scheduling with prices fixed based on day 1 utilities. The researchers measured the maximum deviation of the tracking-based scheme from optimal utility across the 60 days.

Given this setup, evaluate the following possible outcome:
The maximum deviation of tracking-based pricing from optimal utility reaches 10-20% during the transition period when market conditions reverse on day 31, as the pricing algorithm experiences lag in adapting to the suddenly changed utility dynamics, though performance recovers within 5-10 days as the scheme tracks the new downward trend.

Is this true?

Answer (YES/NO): NO